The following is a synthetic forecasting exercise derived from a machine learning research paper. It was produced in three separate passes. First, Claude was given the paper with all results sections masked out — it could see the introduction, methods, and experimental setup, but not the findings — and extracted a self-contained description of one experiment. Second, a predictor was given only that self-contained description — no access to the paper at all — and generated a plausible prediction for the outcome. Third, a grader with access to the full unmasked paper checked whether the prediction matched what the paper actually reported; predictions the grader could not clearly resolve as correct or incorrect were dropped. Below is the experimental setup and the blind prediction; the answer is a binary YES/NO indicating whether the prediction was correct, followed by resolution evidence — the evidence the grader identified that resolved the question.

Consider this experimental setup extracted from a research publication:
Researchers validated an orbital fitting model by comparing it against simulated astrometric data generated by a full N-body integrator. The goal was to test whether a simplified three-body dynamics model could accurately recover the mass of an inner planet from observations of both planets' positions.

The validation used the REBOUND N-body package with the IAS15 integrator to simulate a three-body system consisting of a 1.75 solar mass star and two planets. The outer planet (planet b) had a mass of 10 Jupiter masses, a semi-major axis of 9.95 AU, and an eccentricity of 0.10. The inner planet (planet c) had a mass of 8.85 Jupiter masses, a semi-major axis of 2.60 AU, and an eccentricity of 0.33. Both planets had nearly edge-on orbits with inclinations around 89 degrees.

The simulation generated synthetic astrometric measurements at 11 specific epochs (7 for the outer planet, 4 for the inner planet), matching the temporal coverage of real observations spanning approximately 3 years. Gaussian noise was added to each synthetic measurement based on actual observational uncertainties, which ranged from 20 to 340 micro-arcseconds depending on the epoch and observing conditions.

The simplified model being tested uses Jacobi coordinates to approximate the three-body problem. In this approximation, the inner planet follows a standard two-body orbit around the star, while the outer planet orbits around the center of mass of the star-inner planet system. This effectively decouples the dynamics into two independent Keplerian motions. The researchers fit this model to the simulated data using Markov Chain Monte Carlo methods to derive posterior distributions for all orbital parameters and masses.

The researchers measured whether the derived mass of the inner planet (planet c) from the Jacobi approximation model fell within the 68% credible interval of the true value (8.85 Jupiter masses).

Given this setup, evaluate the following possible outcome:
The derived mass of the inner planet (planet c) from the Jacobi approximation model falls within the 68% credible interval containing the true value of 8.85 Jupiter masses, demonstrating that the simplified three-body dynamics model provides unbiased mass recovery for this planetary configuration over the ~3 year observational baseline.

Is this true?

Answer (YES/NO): YES